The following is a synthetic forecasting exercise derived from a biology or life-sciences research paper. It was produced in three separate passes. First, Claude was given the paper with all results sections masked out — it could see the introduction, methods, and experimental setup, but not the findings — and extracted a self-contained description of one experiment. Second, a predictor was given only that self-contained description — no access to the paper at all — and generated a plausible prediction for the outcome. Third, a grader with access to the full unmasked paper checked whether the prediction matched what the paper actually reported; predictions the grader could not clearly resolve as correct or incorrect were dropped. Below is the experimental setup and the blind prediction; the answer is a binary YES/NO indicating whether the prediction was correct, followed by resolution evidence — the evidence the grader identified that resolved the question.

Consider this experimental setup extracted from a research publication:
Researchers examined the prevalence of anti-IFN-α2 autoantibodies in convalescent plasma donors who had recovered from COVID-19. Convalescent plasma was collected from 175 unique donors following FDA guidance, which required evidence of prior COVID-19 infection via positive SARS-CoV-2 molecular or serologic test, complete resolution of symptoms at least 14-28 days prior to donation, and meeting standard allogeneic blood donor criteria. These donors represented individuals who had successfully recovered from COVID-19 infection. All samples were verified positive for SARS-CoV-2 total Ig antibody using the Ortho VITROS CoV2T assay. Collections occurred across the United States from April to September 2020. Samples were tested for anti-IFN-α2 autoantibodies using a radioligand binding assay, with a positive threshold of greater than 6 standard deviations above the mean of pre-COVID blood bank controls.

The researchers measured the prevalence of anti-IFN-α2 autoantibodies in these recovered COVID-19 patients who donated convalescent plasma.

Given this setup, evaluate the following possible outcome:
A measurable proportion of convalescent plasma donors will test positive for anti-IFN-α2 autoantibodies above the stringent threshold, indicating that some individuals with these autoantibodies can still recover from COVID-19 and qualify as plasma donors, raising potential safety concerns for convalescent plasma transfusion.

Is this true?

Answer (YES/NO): NO